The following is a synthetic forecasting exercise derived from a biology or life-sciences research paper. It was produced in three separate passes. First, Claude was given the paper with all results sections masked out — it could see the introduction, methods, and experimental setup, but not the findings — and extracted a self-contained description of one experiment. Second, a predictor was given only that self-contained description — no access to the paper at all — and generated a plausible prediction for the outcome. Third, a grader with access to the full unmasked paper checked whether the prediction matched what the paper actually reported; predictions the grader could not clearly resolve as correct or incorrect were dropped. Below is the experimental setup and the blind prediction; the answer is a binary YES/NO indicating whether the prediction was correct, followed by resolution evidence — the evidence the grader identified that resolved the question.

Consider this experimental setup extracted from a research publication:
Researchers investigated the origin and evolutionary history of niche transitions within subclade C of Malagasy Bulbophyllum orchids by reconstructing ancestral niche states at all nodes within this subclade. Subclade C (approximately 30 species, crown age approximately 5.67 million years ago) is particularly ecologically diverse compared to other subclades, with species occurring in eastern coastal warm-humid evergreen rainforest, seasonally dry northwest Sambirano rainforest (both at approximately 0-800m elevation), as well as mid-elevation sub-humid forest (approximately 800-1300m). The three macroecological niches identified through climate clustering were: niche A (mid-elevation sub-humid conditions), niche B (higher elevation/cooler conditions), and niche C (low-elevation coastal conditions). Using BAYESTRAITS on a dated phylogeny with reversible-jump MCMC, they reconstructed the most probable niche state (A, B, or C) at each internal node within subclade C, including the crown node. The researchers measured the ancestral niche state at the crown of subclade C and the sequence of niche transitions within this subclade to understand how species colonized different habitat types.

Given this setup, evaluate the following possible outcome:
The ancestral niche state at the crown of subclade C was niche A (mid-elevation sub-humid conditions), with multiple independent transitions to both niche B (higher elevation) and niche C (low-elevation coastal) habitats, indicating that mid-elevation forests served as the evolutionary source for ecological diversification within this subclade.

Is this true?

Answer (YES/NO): NO